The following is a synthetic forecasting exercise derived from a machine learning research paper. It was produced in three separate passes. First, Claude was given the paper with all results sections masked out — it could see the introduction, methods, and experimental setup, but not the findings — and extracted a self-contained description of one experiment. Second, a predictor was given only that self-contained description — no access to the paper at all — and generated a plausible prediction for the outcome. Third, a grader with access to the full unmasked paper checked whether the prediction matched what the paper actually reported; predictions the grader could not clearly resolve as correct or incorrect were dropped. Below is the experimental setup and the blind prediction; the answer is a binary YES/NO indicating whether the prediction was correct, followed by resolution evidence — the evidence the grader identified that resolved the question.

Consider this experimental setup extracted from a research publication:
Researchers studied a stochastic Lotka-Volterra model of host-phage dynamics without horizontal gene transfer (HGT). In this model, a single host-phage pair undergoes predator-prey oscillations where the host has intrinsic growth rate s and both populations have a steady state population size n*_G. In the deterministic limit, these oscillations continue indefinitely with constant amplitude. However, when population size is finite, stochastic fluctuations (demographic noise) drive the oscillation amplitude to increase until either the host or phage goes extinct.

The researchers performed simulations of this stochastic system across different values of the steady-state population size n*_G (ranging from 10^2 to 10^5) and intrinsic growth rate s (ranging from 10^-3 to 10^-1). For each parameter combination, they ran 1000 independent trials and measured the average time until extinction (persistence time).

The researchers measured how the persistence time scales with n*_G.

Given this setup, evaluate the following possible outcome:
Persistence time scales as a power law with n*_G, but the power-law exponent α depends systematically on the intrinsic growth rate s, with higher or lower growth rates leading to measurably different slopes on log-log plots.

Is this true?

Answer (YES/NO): NO